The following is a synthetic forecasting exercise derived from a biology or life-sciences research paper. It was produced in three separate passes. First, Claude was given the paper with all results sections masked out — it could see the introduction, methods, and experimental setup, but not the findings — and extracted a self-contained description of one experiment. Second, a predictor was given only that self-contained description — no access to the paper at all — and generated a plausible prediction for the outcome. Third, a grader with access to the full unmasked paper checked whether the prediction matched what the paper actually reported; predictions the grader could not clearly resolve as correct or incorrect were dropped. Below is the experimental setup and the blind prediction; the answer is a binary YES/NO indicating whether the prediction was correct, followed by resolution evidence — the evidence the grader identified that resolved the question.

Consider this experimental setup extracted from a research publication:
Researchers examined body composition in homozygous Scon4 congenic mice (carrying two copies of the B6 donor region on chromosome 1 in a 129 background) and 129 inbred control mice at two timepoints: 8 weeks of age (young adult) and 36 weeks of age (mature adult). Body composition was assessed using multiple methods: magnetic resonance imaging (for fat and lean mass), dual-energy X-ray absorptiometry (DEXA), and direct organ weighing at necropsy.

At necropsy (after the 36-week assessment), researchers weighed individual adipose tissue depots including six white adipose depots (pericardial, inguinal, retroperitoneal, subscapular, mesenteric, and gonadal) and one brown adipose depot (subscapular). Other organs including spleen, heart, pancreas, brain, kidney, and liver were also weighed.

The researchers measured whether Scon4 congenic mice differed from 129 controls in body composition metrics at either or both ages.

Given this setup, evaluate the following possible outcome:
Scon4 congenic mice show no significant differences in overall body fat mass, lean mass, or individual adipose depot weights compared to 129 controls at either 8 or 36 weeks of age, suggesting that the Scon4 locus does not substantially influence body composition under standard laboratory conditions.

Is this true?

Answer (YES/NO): NO